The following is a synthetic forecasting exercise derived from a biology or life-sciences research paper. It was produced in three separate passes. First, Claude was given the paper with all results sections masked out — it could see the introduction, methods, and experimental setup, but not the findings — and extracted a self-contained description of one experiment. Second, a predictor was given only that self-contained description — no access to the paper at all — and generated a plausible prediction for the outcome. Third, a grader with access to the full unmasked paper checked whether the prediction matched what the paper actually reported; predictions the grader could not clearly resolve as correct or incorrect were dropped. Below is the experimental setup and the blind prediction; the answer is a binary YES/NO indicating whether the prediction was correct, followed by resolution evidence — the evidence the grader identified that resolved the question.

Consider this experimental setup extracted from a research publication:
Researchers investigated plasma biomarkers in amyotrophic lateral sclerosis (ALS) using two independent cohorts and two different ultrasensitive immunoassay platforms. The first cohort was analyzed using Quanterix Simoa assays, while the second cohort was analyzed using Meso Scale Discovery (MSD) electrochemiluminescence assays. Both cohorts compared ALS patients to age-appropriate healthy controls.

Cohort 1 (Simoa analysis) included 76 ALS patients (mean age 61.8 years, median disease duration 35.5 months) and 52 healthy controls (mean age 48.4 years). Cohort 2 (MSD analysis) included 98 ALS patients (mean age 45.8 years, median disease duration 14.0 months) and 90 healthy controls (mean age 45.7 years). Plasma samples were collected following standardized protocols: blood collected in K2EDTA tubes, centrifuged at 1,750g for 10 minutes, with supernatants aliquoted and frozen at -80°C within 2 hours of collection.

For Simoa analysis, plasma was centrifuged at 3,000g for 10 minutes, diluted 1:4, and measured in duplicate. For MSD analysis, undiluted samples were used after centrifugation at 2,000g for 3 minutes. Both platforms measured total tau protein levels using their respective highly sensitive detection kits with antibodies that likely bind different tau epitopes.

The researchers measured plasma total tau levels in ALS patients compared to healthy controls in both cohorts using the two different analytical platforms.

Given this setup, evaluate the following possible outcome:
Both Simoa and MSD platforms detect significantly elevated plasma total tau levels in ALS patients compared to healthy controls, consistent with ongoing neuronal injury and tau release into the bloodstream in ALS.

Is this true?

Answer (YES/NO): NO